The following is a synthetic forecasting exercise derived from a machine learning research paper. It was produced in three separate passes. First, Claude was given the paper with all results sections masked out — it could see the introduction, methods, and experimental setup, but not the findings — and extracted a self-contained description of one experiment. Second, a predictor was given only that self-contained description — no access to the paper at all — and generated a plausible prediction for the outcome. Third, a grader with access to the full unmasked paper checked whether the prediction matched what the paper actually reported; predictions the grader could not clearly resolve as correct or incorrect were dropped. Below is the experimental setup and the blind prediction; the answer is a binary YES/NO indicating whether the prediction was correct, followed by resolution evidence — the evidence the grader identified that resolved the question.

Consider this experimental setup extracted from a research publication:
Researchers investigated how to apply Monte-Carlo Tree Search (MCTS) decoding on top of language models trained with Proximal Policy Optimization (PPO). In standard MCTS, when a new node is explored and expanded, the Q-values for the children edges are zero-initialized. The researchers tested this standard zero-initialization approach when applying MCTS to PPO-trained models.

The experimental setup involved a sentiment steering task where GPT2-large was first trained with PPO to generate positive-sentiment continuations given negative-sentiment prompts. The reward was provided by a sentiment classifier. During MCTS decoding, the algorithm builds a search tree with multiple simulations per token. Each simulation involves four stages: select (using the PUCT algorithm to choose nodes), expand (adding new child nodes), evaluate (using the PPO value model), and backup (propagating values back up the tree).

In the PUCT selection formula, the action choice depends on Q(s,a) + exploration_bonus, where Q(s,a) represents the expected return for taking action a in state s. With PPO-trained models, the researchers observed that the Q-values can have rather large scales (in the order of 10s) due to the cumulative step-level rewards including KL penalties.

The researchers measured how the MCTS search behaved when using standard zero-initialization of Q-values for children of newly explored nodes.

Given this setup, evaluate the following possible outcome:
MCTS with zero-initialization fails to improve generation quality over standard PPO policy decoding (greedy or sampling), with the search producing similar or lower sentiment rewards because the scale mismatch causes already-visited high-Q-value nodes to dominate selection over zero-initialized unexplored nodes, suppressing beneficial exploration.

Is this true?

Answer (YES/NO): YES